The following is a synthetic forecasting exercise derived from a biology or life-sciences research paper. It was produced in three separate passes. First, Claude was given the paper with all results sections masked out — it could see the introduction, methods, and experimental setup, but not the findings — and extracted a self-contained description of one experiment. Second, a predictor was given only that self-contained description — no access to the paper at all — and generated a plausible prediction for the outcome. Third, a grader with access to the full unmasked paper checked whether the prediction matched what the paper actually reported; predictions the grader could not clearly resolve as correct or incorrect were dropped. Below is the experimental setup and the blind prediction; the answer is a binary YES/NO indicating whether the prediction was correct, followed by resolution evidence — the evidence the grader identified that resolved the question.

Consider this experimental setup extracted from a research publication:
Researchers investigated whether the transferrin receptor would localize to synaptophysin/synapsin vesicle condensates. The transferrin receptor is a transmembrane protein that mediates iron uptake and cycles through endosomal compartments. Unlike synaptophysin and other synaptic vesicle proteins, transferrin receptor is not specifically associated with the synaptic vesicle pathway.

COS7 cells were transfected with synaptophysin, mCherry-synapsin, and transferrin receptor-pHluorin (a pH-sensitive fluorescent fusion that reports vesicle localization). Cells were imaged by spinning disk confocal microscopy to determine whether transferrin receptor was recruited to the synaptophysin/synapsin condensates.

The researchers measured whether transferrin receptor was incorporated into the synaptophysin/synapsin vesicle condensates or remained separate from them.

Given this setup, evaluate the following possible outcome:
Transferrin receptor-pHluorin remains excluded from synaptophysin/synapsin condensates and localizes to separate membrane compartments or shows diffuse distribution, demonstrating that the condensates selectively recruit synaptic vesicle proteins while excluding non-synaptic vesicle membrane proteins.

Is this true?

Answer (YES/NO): NO